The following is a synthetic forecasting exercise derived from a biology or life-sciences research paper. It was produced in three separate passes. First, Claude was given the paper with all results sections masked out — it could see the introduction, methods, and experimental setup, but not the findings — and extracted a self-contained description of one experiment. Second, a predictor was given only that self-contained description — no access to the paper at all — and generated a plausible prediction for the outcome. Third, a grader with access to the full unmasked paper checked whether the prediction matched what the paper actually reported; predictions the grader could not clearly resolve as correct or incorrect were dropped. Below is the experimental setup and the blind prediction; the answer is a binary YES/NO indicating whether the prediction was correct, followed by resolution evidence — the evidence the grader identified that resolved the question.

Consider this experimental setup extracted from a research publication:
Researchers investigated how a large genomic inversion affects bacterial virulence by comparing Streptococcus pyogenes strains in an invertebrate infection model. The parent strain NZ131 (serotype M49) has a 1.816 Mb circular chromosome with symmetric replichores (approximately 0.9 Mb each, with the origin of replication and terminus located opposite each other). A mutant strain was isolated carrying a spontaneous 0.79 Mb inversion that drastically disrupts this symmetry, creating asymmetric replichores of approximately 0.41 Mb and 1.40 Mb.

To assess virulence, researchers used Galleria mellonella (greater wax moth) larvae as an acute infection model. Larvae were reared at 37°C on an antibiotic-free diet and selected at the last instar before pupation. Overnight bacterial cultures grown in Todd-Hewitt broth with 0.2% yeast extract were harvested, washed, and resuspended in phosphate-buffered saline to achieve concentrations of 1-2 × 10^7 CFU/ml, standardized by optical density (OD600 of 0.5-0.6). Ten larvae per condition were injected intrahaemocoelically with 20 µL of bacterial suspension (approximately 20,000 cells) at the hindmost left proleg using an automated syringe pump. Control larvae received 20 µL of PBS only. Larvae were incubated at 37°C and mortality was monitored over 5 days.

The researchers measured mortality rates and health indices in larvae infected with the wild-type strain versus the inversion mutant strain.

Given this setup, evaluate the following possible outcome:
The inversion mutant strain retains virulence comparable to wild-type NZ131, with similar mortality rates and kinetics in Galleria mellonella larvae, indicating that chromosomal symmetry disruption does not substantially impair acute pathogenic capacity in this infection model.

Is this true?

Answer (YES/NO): NO